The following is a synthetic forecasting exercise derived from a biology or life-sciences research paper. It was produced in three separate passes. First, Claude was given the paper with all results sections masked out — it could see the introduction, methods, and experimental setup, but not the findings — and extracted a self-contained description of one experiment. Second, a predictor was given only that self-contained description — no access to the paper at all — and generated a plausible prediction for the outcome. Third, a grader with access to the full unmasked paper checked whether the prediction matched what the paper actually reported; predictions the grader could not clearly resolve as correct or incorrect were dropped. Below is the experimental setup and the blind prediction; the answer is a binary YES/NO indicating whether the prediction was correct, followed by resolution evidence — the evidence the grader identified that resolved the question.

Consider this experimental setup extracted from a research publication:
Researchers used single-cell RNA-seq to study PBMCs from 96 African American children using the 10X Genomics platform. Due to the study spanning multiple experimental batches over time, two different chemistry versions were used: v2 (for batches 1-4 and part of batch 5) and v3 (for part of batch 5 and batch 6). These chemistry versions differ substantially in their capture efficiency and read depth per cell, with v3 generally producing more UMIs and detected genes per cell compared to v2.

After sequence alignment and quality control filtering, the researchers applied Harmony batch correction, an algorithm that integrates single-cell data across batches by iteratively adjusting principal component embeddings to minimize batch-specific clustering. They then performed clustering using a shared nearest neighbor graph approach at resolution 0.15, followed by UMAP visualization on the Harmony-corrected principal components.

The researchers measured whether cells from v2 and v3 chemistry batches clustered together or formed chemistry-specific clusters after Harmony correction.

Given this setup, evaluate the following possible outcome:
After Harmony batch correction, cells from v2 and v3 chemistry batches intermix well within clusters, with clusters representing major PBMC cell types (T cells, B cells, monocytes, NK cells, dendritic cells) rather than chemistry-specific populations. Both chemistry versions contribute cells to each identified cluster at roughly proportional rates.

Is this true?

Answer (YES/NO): NO